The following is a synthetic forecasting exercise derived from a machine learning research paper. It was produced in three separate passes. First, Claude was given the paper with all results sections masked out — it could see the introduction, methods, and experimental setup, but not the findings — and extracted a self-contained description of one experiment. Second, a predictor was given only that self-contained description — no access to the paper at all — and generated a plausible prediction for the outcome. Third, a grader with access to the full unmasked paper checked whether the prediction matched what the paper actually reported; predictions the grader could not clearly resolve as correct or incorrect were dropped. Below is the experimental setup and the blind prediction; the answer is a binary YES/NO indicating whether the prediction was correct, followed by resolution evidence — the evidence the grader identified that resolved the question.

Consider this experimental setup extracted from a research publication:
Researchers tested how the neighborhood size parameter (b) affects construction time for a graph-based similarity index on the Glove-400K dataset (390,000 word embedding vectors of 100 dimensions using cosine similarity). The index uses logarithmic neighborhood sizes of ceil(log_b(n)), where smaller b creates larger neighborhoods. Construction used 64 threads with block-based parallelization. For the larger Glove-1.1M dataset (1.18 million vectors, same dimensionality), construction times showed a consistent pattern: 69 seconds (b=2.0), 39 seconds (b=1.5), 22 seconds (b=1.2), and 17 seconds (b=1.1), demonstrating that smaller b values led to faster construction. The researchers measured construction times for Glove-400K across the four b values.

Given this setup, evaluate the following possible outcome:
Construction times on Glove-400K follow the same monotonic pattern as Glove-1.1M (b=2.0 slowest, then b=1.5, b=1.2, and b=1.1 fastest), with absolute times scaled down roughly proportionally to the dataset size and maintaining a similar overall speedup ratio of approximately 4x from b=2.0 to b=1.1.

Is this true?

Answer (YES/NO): NO